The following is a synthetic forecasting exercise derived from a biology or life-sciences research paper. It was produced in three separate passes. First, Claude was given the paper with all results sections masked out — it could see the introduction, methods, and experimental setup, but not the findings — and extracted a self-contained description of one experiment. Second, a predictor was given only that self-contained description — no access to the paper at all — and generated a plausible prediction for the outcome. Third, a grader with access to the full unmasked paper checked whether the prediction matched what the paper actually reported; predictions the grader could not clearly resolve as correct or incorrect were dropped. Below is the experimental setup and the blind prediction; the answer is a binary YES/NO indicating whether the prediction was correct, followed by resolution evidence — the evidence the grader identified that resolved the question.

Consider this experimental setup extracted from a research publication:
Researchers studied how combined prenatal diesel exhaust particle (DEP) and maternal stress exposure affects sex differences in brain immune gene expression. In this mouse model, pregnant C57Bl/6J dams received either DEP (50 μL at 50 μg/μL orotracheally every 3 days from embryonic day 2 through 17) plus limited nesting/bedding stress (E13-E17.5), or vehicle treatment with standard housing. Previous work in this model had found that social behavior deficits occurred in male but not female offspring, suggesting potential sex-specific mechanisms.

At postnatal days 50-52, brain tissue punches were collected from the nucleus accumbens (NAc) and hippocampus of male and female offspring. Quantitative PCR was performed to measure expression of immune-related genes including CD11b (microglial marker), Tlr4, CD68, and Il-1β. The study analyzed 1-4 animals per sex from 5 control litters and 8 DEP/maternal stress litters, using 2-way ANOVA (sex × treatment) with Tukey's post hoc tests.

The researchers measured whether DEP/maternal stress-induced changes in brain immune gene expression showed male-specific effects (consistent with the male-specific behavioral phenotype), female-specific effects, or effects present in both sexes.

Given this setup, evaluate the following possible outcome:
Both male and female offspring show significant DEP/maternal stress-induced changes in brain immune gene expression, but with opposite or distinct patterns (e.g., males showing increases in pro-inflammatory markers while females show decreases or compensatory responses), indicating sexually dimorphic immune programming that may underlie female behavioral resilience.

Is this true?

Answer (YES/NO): NO